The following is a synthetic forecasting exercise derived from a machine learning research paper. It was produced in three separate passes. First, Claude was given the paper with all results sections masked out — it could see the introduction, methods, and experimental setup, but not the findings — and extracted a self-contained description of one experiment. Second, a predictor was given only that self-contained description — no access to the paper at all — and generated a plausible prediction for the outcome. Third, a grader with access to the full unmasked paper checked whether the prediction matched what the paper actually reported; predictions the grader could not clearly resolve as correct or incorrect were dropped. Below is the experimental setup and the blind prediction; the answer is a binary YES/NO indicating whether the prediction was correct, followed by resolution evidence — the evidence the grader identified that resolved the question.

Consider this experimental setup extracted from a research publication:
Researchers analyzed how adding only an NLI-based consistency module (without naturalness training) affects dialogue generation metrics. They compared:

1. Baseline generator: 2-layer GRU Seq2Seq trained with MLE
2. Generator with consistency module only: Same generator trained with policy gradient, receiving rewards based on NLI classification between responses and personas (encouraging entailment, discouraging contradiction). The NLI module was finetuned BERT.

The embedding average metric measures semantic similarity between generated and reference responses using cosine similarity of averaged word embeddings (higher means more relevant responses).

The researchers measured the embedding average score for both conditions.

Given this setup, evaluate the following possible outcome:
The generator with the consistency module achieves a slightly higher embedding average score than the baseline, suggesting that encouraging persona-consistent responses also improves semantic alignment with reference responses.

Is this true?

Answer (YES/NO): NO